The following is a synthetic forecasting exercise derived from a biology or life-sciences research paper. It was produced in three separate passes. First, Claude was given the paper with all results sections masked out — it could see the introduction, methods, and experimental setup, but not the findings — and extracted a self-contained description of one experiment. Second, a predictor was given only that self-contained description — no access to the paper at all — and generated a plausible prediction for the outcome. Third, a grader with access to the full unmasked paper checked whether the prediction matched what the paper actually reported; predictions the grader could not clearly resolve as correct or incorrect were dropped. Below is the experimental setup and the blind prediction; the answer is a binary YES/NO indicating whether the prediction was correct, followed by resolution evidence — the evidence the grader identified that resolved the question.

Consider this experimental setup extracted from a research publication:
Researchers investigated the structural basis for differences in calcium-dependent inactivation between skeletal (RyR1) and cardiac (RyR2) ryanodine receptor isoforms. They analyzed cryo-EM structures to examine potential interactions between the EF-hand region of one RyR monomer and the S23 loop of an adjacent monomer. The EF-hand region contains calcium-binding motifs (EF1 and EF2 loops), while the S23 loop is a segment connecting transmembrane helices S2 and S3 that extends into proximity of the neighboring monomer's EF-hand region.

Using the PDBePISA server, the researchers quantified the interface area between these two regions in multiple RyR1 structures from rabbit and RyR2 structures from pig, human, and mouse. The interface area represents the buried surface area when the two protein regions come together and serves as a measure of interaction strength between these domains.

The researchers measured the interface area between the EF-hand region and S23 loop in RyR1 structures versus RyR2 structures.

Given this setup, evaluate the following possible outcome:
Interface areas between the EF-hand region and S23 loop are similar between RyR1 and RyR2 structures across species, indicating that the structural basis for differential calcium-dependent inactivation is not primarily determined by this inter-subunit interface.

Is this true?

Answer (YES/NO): NO